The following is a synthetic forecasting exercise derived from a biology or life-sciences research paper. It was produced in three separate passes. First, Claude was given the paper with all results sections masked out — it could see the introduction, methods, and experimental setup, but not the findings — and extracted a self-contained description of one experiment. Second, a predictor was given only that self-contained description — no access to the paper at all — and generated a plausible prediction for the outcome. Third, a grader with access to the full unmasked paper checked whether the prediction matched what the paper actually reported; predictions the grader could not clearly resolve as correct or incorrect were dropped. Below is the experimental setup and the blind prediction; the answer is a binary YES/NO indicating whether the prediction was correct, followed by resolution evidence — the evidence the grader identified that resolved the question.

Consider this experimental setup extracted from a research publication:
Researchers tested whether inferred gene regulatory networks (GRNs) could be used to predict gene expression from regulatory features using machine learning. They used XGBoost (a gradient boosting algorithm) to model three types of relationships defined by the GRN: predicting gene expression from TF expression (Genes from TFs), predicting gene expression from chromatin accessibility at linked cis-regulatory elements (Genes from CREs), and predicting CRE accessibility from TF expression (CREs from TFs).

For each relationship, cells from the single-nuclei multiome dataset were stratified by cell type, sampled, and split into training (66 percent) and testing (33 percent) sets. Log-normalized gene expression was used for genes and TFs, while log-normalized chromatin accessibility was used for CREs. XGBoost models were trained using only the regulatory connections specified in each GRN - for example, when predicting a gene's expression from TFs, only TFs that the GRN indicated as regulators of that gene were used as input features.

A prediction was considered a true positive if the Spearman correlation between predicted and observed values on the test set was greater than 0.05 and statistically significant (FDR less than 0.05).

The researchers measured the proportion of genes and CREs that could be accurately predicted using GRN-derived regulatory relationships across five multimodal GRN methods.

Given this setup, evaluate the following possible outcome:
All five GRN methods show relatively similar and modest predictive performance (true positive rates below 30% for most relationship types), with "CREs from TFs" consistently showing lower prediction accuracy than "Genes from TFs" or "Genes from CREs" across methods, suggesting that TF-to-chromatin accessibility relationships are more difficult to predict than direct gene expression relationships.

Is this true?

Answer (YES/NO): NO